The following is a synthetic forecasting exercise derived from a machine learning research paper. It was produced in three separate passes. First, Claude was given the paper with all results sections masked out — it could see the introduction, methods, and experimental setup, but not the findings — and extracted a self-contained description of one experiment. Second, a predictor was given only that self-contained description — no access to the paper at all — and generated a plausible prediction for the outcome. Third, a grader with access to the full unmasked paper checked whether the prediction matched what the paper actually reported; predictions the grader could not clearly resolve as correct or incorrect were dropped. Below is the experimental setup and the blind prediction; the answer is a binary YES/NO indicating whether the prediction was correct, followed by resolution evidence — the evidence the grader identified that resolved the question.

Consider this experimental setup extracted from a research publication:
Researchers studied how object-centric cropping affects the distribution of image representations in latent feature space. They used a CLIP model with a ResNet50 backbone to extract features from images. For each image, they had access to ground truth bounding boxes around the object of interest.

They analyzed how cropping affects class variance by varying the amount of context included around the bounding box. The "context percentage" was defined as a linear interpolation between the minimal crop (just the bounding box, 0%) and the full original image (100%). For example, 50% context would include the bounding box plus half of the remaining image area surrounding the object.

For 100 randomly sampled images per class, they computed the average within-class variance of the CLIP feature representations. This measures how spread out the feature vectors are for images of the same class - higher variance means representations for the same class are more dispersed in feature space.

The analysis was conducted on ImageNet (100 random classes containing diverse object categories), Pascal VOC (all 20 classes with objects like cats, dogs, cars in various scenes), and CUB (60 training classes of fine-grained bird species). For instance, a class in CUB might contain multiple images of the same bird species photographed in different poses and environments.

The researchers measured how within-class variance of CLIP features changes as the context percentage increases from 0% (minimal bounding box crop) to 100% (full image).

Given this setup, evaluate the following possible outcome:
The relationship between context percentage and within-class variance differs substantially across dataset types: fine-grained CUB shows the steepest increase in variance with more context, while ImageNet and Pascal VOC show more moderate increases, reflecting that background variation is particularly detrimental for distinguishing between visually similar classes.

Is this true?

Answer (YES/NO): NO